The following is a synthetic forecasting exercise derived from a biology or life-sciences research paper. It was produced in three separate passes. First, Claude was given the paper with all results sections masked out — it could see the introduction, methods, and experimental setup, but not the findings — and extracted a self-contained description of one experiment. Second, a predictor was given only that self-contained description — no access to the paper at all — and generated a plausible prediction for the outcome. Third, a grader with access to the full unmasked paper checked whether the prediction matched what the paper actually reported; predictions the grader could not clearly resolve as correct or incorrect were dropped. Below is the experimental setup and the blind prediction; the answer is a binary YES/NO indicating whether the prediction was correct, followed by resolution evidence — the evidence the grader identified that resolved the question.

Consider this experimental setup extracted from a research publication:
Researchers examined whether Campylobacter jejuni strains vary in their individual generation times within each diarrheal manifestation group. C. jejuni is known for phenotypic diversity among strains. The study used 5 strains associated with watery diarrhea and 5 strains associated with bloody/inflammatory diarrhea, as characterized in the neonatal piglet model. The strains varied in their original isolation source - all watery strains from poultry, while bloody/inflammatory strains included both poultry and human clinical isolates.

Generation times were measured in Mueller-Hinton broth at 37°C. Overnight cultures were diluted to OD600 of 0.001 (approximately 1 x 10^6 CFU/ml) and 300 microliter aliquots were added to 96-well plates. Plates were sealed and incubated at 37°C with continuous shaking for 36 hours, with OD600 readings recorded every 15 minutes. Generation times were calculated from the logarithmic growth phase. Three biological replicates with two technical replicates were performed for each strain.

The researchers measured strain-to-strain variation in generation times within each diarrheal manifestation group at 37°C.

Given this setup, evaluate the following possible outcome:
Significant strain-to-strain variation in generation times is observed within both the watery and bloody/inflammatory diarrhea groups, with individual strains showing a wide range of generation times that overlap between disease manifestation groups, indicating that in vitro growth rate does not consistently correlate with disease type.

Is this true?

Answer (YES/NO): NO